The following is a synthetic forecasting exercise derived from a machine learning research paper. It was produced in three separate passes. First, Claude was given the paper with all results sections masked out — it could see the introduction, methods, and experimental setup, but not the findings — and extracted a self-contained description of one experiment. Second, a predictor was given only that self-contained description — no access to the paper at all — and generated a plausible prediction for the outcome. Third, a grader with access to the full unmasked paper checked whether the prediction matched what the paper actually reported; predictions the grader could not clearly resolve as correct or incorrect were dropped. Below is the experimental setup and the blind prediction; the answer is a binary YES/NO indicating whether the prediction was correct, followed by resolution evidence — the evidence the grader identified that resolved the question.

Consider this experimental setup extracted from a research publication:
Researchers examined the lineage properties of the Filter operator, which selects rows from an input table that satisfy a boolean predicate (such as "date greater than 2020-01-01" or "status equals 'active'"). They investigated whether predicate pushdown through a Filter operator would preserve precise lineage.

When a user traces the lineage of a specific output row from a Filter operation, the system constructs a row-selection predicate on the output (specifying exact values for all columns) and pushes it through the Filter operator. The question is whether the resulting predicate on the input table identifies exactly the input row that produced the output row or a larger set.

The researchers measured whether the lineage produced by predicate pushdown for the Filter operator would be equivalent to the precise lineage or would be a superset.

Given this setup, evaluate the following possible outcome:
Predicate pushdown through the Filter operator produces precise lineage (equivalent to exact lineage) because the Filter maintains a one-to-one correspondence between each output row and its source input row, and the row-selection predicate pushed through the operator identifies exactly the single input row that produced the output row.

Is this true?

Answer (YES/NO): YES